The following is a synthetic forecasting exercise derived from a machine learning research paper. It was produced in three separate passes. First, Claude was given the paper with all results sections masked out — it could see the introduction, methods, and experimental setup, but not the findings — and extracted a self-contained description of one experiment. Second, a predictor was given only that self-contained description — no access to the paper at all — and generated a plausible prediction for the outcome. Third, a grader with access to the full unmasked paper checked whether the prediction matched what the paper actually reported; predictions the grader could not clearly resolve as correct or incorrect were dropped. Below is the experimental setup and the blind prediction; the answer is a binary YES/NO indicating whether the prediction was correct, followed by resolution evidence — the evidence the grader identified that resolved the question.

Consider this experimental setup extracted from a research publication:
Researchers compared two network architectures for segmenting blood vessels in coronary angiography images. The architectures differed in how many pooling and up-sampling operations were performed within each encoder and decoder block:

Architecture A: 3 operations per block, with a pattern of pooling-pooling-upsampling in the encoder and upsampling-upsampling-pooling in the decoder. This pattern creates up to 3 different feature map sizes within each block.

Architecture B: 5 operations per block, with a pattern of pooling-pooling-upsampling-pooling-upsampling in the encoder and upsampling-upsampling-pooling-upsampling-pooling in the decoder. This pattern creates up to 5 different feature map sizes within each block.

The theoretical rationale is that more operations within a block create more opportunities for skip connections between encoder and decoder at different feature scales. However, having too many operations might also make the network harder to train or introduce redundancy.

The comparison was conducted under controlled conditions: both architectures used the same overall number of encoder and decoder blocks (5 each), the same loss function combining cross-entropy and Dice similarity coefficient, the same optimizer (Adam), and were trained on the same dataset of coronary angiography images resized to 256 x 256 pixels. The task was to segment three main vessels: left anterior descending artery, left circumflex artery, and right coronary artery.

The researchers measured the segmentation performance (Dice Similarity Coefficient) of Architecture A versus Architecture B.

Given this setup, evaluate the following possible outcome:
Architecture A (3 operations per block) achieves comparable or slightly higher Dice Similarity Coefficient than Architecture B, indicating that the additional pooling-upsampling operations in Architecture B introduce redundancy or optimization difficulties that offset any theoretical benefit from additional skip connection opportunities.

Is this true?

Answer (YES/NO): NO